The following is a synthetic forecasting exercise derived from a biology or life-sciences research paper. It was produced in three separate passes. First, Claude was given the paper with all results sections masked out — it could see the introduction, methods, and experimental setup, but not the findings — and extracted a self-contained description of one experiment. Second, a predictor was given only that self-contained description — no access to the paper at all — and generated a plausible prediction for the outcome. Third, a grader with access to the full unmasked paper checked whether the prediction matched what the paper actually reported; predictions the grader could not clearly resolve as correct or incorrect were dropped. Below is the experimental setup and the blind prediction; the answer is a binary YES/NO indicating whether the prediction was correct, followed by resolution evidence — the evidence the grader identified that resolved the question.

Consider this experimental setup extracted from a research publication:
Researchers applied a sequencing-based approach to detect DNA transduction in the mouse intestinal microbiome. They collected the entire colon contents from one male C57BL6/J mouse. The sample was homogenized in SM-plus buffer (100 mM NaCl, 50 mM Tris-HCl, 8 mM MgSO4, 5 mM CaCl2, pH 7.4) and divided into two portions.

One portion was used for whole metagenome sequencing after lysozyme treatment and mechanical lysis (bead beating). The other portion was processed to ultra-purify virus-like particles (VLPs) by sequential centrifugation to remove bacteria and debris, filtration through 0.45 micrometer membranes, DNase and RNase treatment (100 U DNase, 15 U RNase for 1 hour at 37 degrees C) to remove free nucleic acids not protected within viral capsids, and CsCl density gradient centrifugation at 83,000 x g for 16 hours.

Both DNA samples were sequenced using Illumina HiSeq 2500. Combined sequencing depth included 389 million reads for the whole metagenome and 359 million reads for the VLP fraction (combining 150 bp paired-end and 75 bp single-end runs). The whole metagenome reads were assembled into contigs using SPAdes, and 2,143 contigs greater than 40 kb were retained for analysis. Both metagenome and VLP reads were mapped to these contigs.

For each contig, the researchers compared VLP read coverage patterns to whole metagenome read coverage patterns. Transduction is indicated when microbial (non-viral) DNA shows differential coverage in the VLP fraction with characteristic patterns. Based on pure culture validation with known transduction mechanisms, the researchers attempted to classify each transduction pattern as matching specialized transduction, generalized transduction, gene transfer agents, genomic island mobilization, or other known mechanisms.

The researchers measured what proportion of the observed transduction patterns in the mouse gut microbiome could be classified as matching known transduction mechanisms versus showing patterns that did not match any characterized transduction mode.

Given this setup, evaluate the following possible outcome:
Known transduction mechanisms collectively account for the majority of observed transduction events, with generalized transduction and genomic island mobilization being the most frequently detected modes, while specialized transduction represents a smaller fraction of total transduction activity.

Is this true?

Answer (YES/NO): NO